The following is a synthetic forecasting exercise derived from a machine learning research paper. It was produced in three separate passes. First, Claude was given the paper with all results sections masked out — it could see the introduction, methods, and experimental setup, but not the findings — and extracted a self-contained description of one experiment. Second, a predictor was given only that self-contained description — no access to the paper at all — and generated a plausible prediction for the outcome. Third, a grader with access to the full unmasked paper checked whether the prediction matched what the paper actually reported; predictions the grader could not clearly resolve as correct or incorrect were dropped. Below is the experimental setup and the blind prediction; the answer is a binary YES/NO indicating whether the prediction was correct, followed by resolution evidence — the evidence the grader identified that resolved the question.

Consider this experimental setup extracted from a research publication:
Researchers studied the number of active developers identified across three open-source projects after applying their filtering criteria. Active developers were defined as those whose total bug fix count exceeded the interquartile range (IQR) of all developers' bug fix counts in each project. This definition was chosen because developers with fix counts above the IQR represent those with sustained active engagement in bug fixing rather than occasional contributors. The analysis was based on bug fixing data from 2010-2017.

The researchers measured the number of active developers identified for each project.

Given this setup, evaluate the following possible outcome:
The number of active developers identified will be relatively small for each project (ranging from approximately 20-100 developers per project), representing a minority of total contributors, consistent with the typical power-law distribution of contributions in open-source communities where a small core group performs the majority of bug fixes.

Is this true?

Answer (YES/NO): NO